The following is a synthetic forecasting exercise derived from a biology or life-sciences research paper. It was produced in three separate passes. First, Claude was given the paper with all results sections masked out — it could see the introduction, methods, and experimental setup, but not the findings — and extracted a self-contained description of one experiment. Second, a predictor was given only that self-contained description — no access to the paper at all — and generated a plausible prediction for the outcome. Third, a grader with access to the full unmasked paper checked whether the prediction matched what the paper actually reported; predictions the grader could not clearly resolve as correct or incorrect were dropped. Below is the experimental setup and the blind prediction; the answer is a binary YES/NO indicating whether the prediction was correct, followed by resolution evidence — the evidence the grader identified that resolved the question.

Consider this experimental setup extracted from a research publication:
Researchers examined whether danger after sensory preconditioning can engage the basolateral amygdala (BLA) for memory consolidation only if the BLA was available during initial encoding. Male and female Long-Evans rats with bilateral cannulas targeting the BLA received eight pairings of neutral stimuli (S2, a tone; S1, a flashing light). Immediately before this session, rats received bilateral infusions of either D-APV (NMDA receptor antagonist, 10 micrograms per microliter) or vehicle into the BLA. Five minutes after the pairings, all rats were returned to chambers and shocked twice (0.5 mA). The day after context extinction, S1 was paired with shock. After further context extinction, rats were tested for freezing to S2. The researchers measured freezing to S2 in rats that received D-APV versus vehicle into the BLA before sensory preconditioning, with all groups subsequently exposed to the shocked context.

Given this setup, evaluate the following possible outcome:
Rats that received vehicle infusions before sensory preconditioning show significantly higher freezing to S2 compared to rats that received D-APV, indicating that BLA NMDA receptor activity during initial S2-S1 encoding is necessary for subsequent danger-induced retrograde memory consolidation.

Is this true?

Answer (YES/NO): YES